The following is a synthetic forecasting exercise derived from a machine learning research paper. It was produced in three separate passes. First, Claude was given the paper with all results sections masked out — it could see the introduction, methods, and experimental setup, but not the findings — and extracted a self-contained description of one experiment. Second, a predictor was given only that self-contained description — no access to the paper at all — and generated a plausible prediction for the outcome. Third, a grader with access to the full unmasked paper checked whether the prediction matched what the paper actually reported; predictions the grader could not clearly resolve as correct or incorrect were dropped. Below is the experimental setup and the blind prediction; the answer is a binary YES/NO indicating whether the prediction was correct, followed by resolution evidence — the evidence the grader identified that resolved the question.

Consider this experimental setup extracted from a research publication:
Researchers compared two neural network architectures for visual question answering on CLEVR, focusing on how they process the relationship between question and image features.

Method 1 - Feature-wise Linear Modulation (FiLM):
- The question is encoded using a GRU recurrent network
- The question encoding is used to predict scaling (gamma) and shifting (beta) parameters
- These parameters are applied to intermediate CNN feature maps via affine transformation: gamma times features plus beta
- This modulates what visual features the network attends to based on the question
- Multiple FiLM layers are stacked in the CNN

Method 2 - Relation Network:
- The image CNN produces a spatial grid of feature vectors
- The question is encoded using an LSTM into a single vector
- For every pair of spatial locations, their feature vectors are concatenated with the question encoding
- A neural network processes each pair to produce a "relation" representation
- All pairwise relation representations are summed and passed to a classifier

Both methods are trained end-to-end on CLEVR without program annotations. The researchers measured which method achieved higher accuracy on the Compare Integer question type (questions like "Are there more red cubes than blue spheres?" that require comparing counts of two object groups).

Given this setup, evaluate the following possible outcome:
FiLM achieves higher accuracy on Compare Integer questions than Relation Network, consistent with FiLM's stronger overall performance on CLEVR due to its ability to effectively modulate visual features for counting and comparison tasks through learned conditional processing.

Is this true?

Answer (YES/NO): YES